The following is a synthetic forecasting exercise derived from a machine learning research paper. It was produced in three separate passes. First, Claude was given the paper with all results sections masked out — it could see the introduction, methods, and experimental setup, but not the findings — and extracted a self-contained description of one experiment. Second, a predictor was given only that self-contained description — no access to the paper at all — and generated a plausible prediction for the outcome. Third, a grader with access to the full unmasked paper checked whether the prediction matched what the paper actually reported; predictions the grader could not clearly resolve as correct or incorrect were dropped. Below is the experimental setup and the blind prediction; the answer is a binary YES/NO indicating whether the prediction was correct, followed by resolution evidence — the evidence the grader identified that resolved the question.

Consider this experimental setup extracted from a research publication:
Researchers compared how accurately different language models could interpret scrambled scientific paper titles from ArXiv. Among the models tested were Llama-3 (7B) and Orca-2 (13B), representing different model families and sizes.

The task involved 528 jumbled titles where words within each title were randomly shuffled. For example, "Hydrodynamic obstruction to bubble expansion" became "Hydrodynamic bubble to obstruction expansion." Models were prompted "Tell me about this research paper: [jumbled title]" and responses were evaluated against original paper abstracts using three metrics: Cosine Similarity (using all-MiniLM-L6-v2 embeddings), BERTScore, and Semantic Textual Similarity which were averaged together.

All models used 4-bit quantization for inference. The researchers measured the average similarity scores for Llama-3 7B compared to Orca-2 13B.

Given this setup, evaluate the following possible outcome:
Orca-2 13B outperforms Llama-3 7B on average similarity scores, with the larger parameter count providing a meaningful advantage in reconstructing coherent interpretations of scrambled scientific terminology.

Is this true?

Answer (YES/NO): NO